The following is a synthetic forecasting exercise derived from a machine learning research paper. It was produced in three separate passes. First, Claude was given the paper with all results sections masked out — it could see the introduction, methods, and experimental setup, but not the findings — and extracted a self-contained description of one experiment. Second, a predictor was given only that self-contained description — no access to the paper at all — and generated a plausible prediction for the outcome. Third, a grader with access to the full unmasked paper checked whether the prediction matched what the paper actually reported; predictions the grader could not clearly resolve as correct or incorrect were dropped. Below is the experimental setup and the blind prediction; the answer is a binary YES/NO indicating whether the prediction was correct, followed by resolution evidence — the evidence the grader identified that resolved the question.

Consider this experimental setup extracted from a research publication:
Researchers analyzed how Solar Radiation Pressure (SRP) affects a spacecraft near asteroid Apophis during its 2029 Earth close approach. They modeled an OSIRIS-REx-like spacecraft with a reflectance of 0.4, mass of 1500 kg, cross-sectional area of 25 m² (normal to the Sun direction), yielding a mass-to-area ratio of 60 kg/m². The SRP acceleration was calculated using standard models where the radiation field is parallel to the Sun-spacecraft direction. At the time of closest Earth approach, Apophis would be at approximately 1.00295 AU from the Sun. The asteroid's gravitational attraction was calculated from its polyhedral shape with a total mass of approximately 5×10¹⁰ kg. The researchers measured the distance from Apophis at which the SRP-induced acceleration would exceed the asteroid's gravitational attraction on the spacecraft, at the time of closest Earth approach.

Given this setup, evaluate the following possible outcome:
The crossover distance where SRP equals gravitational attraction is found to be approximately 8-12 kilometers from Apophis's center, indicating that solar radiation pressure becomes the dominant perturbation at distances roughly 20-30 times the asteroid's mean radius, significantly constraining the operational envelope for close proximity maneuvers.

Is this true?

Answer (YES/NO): NO